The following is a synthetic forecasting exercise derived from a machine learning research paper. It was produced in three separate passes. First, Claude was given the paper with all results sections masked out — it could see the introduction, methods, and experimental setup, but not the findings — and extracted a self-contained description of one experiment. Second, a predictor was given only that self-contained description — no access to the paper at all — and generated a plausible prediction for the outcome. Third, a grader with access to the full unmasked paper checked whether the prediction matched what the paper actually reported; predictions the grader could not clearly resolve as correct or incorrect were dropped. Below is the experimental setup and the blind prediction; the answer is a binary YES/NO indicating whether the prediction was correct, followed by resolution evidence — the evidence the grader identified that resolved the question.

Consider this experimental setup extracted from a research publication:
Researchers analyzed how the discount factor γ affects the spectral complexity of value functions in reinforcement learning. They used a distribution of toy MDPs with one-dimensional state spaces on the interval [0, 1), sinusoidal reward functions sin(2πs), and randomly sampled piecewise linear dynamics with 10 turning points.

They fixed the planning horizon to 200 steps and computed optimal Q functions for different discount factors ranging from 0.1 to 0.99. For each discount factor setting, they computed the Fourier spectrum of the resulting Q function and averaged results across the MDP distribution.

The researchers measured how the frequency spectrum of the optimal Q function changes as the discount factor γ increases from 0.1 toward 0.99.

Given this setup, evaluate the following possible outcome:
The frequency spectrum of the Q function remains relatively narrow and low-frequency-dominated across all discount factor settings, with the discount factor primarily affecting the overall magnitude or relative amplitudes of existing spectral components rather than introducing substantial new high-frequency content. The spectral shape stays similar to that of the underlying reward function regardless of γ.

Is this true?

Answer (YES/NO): NO